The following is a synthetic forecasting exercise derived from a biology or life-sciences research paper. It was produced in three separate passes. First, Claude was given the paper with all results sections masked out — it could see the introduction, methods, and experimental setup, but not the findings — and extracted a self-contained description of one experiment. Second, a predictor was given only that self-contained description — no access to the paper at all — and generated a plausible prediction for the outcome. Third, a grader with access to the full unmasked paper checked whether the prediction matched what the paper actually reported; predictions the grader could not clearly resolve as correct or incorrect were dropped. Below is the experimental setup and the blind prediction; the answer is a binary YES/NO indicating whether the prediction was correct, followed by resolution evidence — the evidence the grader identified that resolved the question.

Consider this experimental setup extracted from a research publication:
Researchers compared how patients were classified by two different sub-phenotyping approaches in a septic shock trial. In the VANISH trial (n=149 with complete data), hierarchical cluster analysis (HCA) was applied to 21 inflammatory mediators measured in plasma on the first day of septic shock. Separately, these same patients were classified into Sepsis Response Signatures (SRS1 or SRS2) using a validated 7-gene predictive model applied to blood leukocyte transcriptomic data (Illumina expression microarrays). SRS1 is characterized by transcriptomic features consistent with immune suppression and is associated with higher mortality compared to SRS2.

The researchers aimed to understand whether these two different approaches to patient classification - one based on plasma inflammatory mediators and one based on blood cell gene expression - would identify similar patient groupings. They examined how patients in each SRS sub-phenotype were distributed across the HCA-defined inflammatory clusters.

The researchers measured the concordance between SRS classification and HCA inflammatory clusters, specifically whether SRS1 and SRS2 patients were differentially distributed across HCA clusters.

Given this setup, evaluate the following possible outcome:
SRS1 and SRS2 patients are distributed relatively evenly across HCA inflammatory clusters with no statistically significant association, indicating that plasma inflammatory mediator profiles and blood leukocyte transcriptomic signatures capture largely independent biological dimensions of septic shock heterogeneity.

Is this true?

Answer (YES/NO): NO